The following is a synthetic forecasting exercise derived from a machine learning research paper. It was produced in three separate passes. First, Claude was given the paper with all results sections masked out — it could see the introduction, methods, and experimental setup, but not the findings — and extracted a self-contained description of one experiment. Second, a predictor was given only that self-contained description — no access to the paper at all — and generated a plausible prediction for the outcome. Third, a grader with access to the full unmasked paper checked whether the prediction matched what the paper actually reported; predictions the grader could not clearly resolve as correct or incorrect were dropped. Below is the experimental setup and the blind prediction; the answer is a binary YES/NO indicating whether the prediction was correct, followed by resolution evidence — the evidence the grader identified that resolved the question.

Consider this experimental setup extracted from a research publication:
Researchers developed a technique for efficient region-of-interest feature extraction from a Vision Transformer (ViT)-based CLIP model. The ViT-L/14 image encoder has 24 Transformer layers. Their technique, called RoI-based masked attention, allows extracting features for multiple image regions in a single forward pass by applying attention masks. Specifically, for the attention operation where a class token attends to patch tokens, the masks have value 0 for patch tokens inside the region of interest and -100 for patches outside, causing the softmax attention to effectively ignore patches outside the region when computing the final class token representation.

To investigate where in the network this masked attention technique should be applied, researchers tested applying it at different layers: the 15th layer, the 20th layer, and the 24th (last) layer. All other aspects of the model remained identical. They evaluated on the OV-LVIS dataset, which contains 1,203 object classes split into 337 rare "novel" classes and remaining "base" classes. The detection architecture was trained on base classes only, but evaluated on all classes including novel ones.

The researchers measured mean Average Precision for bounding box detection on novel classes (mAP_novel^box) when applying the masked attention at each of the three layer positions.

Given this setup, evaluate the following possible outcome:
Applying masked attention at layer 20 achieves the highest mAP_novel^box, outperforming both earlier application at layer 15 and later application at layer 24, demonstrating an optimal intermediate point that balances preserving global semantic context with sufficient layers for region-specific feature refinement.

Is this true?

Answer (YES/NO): NO